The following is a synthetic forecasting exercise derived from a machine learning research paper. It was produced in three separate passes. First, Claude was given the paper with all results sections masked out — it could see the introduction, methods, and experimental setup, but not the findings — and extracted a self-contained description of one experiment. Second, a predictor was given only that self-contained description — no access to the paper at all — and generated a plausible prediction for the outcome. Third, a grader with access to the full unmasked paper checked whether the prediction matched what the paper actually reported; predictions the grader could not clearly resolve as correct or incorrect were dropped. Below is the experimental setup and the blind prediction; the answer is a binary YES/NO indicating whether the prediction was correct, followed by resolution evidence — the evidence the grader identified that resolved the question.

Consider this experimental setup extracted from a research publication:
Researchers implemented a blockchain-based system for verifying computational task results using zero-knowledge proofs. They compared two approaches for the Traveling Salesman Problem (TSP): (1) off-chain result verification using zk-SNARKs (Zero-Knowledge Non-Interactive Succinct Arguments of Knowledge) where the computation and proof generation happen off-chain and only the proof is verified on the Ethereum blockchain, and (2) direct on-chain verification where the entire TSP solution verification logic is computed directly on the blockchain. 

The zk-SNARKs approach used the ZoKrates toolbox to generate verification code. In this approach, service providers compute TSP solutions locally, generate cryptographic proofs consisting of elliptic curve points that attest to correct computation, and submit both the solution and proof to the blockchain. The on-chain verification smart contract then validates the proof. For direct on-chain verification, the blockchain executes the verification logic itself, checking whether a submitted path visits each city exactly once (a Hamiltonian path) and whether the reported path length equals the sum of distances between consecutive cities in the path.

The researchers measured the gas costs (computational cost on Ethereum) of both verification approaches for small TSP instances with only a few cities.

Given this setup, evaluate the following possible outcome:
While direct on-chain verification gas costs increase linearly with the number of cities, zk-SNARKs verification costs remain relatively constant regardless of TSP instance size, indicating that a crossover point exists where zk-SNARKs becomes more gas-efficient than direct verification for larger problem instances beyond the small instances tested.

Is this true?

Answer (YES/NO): NO